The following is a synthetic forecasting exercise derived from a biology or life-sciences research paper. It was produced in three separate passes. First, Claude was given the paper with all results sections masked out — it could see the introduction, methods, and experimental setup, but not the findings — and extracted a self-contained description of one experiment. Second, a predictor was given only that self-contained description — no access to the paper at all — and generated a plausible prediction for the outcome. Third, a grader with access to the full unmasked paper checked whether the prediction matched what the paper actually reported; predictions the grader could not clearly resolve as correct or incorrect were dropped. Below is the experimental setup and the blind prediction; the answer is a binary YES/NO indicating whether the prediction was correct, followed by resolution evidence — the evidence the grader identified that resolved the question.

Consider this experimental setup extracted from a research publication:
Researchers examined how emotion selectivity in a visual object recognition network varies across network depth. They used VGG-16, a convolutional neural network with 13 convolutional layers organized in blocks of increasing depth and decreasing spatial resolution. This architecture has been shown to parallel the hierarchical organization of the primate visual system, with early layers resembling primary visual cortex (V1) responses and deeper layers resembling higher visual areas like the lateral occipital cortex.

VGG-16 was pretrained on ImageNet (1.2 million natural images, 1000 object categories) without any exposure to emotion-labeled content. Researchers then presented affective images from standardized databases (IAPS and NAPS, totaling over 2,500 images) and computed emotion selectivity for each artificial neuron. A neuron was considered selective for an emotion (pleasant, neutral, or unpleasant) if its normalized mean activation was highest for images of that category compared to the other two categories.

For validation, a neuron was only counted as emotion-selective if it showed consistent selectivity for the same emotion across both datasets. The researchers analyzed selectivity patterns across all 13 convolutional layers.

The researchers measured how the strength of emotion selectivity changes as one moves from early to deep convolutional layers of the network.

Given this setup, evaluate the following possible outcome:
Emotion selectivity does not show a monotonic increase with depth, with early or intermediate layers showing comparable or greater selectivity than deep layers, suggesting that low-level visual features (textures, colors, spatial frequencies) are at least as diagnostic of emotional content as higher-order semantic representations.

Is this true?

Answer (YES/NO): NO